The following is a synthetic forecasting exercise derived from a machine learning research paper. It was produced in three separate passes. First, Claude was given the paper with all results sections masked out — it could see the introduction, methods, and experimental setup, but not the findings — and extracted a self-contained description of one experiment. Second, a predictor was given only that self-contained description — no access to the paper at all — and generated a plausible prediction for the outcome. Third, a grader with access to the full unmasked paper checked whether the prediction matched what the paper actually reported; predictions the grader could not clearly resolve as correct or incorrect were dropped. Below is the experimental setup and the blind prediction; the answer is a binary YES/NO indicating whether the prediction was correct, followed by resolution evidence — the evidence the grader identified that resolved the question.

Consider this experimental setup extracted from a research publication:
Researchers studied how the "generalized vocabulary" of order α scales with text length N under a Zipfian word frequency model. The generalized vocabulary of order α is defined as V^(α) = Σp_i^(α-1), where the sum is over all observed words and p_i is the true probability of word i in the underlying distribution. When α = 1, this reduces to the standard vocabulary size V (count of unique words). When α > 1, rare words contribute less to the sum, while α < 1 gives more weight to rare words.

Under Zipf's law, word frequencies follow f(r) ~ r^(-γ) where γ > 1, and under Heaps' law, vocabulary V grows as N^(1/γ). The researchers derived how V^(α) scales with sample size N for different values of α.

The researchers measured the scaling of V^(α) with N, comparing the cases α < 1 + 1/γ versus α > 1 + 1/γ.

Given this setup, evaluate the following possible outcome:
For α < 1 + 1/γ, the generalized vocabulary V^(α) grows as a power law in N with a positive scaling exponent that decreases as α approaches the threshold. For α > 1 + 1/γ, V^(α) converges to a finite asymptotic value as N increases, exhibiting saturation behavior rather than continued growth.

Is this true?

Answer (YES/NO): YES